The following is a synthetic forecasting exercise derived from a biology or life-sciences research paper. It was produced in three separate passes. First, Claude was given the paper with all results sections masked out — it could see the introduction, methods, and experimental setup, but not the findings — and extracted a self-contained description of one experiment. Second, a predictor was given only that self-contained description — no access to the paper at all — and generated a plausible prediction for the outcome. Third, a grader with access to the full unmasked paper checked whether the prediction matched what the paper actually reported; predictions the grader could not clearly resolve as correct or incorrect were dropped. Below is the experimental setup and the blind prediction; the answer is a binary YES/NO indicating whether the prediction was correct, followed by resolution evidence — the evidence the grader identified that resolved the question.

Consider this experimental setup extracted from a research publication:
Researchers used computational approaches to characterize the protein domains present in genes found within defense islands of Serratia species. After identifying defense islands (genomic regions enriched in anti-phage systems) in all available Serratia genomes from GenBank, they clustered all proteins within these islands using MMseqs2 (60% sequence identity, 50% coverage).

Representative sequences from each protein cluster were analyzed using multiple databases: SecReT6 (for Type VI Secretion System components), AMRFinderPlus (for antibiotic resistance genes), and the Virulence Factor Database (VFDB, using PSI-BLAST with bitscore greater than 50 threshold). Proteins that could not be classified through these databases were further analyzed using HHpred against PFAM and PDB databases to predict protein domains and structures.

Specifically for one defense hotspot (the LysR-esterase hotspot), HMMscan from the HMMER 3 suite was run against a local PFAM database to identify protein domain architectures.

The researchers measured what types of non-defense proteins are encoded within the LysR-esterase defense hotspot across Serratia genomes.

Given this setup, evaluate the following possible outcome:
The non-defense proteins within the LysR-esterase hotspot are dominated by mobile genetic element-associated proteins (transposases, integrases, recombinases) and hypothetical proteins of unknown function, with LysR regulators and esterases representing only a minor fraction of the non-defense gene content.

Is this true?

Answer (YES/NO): NO